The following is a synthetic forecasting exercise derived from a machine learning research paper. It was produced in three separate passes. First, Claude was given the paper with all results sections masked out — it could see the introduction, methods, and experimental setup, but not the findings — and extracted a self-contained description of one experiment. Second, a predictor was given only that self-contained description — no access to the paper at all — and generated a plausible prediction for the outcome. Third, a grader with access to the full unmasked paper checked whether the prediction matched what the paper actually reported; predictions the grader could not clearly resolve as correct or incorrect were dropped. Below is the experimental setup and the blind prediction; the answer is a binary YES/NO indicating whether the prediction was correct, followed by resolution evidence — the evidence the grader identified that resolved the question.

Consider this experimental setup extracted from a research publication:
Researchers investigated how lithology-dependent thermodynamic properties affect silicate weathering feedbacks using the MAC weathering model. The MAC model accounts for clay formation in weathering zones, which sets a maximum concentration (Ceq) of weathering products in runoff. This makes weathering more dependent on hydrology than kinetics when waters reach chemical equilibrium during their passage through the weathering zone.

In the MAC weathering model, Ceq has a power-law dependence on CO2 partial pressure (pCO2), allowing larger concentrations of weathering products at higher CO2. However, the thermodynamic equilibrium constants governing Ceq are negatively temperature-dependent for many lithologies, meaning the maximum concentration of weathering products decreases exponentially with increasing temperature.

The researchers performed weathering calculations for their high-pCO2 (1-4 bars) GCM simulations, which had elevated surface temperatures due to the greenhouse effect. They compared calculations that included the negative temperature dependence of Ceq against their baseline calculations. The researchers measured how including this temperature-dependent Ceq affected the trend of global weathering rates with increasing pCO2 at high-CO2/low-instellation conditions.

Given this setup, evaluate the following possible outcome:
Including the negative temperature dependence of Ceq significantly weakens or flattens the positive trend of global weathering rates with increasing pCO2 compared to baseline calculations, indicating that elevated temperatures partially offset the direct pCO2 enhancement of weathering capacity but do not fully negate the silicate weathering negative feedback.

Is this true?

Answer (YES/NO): NO